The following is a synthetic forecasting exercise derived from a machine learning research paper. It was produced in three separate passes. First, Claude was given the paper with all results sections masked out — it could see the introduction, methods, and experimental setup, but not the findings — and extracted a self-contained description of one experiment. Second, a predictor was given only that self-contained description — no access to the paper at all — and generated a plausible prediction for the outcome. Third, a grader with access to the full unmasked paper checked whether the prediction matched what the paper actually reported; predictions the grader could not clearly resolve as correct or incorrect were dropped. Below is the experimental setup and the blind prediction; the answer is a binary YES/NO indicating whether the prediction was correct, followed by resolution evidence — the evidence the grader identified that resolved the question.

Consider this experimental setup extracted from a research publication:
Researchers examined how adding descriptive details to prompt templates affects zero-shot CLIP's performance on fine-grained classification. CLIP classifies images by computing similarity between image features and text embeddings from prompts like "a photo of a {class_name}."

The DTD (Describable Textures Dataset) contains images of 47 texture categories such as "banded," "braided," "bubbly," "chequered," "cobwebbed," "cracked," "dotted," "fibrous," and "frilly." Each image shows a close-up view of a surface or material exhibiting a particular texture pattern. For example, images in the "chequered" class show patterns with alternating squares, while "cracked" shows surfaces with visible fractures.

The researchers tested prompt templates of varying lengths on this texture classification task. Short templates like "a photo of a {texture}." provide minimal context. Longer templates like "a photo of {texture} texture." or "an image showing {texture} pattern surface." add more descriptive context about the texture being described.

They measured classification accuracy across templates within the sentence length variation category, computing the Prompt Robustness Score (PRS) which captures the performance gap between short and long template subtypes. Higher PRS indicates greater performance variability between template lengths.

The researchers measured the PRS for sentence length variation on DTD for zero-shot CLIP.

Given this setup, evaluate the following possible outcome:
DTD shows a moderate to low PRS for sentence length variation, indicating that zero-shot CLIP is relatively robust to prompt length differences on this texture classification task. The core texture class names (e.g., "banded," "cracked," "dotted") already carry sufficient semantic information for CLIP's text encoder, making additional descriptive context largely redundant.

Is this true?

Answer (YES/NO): NO